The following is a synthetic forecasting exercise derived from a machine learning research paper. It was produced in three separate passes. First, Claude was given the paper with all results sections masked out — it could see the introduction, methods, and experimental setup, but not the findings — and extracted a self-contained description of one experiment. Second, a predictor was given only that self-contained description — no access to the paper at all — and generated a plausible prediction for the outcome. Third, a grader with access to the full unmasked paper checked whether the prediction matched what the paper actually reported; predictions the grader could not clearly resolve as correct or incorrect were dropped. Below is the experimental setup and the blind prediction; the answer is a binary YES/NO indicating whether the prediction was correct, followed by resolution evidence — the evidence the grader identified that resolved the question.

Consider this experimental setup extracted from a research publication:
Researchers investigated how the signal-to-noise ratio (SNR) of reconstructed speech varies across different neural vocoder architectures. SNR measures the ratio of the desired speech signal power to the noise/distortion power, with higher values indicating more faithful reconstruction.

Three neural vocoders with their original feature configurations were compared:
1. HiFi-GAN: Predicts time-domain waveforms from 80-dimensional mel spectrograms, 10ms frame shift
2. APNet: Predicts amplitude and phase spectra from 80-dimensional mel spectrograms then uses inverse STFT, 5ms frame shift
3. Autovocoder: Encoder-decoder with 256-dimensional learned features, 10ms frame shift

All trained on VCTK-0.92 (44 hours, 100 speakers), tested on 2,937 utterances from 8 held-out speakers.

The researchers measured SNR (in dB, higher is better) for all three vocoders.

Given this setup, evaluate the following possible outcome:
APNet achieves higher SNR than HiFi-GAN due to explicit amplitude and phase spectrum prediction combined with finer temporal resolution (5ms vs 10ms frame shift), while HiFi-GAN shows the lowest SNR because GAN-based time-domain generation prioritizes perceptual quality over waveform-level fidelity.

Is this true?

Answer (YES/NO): NO